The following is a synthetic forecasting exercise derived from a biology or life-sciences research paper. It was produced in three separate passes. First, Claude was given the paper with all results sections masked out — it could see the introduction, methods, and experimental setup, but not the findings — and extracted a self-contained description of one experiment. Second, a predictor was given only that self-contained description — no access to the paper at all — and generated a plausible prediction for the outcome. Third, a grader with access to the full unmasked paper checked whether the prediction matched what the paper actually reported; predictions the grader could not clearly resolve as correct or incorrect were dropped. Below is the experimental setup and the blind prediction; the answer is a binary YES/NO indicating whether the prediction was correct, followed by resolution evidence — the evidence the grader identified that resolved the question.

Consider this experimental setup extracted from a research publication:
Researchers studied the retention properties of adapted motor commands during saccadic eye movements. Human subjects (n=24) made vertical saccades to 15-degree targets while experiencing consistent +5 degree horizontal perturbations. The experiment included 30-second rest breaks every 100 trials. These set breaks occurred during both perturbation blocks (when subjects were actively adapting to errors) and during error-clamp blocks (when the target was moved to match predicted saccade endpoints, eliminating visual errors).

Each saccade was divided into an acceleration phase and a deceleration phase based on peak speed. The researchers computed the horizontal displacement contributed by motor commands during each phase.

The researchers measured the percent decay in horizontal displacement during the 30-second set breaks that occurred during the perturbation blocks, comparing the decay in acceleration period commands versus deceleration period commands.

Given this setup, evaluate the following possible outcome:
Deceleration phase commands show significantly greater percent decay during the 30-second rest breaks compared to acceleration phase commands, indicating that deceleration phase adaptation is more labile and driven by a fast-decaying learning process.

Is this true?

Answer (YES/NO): YES